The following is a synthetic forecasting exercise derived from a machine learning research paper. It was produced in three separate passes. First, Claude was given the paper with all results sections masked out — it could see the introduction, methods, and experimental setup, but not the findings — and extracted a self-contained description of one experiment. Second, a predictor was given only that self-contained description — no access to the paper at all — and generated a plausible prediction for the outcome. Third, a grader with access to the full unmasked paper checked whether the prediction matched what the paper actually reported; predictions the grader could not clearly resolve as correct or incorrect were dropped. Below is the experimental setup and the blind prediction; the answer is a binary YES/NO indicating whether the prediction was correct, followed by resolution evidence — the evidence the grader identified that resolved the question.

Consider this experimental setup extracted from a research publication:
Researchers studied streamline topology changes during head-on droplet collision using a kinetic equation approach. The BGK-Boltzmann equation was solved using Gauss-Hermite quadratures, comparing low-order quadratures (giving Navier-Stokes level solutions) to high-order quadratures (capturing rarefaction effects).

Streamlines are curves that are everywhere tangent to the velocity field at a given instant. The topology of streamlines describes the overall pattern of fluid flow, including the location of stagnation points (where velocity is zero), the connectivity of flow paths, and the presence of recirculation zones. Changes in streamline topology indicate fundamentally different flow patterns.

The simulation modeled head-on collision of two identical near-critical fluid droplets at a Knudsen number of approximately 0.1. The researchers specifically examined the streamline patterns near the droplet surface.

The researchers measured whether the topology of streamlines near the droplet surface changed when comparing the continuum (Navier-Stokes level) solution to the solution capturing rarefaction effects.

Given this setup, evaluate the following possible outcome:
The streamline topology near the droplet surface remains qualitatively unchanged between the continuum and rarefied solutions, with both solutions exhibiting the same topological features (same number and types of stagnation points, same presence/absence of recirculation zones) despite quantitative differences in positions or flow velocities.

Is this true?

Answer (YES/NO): NO